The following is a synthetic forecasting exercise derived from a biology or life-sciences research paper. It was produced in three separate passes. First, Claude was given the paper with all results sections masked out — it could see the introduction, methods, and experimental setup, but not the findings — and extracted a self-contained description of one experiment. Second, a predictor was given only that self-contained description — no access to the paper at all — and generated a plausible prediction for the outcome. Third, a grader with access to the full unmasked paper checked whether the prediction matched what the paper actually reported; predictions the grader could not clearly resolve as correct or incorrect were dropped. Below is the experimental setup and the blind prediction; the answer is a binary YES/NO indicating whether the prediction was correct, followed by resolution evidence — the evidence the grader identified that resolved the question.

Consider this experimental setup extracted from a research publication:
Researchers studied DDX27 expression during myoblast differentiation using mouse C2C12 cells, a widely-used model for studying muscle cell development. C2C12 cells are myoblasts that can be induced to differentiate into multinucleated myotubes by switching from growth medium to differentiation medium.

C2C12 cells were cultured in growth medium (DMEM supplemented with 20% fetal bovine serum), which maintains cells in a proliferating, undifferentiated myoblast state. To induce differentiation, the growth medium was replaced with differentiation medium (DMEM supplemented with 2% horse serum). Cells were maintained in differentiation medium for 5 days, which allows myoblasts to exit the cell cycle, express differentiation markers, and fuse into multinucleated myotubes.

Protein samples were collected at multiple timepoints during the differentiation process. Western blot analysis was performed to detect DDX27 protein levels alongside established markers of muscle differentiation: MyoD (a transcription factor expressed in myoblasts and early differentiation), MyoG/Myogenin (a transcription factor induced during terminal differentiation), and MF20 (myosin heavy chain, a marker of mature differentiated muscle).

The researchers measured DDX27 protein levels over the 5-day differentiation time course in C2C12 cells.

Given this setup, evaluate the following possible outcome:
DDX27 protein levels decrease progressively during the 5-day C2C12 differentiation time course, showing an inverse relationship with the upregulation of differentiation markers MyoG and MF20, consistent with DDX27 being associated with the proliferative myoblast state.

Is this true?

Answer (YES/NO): YES